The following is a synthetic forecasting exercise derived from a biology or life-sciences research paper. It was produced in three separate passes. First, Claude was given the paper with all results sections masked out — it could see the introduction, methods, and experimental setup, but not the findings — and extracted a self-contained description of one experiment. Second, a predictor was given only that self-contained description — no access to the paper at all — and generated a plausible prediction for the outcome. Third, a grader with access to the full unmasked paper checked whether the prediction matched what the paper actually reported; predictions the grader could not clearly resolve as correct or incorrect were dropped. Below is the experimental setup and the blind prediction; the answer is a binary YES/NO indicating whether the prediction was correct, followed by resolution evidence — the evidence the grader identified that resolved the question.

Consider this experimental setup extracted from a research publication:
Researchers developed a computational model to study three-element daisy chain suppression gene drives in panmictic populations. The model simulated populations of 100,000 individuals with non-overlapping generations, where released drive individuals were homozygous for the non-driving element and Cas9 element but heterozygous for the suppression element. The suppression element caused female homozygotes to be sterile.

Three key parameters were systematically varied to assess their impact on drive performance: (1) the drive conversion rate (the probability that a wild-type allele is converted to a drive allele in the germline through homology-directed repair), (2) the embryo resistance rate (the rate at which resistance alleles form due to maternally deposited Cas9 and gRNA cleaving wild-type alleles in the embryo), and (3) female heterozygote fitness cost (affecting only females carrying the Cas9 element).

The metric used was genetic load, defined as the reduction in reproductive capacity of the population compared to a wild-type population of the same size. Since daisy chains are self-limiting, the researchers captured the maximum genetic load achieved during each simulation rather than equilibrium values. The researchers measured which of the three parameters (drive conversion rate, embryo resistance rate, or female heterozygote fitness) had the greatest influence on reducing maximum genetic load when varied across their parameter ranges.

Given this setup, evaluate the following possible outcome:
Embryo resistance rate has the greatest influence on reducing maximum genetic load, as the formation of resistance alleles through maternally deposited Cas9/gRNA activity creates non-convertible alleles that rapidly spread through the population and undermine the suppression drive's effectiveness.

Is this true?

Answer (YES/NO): NO